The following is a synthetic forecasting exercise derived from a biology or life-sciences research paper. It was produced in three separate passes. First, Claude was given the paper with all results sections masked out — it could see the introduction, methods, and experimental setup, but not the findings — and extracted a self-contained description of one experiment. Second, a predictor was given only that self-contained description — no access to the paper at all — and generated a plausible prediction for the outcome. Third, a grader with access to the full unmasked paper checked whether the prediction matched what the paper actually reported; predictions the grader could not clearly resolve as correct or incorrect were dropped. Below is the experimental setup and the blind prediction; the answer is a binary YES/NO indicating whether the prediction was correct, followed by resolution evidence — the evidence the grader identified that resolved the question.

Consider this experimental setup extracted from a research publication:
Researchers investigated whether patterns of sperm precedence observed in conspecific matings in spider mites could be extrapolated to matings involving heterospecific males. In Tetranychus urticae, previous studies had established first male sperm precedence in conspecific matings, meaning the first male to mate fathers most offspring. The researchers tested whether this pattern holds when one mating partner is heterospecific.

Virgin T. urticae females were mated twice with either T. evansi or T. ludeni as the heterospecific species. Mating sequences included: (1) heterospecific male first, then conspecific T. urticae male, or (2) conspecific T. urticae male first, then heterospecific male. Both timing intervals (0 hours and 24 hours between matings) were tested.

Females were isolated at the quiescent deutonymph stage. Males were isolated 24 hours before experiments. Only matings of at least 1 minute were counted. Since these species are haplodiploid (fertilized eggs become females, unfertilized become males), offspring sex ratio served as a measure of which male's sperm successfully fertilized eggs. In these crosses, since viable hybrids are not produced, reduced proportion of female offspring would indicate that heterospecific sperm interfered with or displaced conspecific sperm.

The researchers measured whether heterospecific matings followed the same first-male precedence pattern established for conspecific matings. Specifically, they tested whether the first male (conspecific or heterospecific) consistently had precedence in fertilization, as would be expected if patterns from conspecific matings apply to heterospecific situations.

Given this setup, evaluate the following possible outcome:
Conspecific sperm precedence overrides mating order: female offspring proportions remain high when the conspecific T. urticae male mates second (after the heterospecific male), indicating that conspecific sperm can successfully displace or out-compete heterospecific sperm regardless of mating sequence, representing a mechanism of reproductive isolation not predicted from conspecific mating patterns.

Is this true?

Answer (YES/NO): NO